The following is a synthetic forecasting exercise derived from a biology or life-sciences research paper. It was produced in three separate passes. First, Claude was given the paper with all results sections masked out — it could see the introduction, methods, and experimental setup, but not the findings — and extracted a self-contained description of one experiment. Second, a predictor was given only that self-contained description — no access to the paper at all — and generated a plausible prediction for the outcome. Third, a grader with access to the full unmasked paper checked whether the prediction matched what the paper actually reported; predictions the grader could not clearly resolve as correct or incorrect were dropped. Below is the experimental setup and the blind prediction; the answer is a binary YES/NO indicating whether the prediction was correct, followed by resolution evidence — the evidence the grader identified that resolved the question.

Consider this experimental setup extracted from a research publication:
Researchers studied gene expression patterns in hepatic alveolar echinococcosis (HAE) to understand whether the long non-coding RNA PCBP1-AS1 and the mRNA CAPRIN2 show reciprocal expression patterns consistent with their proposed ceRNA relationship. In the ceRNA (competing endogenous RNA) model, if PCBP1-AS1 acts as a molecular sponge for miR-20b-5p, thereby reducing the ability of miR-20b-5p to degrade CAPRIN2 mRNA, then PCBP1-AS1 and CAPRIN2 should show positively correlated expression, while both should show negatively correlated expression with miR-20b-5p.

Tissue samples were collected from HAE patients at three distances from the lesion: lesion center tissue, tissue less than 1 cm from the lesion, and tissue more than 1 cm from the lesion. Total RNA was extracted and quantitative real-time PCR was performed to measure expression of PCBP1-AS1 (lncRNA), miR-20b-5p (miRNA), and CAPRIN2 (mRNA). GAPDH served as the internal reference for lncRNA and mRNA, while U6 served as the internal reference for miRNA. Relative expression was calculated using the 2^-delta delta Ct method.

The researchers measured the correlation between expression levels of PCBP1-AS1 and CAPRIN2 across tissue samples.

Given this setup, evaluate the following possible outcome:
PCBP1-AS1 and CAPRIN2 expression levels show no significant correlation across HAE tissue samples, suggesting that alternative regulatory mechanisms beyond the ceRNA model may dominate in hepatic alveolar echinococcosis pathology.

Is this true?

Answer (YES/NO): NO